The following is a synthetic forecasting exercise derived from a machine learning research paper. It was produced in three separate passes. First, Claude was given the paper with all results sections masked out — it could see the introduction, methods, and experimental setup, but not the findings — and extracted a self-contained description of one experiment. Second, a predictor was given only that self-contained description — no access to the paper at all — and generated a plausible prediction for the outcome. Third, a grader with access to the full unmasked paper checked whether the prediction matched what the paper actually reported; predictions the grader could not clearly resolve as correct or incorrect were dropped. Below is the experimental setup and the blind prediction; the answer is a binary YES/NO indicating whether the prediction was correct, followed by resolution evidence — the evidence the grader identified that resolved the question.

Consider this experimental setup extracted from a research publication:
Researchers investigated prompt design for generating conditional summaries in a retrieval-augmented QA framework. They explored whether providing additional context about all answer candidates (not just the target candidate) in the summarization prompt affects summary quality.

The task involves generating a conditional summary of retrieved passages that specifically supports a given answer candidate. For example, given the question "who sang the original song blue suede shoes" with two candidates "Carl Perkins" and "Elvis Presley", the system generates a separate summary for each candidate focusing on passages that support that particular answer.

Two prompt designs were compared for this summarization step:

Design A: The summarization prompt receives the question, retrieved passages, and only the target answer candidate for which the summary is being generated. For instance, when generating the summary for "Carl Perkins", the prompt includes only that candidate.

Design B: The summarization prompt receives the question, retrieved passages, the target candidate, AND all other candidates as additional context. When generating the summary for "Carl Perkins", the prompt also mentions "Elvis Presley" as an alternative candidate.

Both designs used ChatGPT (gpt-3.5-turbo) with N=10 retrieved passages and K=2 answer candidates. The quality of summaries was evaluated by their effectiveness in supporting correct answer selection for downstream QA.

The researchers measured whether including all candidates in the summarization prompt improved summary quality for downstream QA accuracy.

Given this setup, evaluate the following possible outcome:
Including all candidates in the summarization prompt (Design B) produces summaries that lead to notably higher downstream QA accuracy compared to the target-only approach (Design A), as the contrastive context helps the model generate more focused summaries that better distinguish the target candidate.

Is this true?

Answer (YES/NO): YES